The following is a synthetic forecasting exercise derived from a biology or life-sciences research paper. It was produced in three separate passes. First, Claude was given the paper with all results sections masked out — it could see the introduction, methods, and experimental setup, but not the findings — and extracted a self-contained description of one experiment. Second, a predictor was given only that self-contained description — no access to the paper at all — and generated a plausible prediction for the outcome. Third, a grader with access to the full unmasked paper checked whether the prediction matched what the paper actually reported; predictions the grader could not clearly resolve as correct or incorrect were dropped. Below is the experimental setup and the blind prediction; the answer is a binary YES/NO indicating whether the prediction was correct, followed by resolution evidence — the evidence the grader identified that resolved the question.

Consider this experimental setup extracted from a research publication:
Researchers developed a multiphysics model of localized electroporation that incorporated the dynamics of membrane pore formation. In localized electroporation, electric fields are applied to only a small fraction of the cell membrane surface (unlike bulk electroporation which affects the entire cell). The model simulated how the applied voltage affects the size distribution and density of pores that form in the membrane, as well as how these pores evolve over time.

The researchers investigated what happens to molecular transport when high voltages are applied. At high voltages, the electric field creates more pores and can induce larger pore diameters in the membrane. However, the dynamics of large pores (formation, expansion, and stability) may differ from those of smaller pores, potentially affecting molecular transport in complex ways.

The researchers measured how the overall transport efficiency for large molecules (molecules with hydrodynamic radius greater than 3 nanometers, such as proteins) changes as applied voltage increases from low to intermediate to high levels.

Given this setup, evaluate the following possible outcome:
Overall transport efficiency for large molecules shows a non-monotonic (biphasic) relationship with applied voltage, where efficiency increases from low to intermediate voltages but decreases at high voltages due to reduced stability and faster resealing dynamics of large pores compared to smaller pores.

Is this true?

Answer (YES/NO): NO